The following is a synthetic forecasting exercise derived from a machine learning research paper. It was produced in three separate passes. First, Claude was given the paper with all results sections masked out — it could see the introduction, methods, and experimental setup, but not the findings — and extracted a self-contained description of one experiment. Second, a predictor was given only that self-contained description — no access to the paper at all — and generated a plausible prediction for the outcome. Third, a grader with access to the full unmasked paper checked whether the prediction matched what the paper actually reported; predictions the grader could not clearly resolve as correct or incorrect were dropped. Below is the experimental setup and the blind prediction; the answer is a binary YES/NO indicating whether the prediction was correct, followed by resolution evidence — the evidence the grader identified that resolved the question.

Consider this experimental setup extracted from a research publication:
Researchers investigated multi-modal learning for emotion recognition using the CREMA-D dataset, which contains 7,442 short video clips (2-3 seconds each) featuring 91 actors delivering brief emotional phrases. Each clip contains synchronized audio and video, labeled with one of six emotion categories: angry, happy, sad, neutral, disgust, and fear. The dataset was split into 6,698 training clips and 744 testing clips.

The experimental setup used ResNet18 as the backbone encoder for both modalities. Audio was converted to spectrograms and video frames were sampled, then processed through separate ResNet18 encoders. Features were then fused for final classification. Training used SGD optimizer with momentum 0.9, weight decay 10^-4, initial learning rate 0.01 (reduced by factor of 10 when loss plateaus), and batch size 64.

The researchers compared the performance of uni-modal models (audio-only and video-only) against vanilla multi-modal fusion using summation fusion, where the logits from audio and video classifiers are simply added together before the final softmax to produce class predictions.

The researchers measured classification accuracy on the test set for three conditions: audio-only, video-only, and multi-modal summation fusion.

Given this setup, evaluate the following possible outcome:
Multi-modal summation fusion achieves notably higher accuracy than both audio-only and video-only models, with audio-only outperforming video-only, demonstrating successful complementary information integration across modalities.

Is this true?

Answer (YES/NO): NO